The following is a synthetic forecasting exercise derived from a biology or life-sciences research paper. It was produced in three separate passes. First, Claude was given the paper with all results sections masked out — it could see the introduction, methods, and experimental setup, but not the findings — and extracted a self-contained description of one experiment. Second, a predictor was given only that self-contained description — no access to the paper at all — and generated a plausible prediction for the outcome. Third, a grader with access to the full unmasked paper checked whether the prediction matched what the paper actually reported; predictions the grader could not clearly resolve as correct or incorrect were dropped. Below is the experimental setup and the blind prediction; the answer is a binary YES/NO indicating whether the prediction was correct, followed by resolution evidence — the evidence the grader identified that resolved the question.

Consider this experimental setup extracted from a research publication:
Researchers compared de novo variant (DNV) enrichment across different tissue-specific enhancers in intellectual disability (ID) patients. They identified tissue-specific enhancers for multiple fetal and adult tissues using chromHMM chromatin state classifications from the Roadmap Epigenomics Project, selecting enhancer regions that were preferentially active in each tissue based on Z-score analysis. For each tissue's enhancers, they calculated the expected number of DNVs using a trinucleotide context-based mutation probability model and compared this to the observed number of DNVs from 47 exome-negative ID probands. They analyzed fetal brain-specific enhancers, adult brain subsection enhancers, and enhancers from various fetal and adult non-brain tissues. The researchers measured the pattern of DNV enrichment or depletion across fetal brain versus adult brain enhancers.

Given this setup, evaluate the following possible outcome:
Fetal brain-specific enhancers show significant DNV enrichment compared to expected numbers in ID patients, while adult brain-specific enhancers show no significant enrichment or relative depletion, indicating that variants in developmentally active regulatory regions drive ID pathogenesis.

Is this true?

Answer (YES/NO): NO